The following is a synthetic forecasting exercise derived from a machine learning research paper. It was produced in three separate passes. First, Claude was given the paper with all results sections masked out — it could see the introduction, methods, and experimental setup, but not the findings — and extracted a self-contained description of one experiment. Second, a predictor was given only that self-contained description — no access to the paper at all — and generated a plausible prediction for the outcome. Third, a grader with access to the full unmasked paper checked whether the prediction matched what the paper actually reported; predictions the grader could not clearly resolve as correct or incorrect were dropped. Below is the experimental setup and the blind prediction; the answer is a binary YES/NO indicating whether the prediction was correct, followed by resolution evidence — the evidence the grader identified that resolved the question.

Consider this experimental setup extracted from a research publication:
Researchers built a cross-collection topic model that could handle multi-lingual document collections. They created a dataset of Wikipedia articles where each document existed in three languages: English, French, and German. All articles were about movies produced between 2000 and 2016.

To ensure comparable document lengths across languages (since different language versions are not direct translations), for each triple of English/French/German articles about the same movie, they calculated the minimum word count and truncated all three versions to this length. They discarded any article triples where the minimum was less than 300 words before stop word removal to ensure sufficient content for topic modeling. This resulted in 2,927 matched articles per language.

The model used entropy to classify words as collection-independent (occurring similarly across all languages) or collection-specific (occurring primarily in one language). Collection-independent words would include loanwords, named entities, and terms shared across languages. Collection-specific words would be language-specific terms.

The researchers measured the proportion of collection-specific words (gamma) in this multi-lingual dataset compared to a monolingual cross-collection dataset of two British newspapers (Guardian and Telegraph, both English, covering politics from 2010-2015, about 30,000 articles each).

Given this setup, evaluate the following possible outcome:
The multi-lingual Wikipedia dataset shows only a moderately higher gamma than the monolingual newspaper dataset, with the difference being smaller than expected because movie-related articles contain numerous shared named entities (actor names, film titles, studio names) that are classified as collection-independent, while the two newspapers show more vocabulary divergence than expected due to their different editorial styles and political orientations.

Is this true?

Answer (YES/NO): NO